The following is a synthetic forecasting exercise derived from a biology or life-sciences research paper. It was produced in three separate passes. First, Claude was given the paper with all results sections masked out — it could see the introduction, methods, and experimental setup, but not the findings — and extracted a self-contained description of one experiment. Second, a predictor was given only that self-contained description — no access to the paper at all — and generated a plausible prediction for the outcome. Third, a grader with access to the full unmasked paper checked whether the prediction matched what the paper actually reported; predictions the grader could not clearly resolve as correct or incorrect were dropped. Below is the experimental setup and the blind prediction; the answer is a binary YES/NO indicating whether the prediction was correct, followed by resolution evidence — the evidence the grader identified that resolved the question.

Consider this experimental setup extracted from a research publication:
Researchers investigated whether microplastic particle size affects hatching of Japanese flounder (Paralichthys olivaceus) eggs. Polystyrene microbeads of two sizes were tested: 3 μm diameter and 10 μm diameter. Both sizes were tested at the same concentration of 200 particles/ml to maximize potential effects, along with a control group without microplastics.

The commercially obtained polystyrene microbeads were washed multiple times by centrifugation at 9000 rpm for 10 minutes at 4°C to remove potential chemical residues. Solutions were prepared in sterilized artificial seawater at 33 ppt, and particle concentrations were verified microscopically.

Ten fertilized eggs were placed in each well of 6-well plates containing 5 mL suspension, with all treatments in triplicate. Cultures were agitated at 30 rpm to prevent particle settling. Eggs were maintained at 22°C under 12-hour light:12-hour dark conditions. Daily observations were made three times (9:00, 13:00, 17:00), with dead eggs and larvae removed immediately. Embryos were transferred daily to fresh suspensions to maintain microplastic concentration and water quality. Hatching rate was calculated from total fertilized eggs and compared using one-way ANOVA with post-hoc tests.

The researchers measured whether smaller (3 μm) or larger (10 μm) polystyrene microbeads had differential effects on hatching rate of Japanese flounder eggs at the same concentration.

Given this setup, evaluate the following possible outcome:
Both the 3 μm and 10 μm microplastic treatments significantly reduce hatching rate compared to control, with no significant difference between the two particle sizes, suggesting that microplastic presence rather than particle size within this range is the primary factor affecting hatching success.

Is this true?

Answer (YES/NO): NO